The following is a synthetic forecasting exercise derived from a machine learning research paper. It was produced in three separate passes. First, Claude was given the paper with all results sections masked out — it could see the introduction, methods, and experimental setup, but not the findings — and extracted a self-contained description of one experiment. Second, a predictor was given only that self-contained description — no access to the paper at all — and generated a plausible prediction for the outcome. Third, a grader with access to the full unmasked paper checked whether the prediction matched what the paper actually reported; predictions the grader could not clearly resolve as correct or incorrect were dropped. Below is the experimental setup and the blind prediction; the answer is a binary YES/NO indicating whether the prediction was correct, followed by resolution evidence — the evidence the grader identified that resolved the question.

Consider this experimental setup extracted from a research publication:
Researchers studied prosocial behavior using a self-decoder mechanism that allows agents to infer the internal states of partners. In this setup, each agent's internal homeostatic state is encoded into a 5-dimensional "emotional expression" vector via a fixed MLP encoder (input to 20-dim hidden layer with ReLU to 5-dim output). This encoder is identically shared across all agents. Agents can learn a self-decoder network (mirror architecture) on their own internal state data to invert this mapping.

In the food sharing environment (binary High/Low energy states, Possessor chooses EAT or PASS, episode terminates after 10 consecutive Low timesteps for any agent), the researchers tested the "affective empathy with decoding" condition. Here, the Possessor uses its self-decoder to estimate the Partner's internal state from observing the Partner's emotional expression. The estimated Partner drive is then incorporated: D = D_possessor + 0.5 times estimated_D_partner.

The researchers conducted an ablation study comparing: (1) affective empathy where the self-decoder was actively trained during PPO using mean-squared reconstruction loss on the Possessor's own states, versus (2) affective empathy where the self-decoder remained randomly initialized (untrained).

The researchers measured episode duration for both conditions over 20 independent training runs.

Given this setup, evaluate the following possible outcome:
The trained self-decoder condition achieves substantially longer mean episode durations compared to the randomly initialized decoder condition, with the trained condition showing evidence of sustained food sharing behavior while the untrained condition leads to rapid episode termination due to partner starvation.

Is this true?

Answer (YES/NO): YES